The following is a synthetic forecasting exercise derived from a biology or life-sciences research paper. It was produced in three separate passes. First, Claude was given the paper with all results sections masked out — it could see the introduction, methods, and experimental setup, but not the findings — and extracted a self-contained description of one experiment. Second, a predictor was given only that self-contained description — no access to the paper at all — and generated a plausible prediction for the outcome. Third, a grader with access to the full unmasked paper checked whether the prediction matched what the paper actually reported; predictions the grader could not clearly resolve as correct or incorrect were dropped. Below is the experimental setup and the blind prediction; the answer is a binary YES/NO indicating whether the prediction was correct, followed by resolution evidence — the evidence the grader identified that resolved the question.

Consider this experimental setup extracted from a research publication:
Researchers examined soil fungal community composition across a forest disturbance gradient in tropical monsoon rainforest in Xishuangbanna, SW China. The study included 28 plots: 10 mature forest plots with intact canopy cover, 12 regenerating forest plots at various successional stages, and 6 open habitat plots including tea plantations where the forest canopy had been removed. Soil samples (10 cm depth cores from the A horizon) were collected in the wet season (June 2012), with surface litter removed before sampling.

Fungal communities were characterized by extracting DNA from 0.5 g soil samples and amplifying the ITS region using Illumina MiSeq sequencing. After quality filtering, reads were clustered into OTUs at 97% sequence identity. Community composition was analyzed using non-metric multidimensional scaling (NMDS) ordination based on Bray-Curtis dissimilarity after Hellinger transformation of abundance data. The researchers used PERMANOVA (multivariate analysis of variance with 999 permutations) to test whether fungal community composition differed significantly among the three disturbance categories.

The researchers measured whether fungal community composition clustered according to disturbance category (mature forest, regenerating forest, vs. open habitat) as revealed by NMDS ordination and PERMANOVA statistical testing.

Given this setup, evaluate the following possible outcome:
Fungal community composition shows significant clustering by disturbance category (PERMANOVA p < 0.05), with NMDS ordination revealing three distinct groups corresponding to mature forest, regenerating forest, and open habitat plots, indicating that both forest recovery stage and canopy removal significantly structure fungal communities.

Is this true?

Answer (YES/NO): NO